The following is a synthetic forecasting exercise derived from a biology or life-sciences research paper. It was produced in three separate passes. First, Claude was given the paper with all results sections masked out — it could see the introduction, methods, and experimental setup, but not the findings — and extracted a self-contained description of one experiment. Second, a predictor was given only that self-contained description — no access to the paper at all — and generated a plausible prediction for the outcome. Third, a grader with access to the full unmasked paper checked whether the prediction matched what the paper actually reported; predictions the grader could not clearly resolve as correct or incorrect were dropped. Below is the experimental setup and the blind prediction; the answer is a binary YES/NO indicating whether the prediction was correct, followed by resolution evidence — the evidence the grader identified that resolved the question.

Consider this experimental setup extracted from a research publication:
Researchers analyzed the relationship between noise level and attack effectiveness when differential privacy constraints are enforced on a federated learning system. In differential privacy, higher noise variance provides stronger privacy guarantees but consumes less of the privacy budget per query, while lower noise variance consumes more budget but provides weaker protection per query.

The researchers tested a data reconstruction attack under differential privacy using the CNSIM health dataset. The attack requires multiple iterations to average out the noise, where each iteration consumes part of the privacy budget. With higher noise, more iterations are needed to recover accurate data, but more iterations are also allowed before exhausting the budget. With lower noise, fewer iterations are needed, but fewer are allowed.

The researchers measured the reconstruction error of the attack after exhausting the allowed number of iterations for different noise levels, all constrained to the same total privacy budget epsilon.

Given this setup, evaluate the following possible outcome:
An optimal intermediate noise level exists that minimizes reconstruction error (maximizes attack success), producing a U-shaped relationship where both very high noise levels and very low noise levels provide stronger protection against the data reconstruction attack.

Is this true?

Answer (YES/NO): NO